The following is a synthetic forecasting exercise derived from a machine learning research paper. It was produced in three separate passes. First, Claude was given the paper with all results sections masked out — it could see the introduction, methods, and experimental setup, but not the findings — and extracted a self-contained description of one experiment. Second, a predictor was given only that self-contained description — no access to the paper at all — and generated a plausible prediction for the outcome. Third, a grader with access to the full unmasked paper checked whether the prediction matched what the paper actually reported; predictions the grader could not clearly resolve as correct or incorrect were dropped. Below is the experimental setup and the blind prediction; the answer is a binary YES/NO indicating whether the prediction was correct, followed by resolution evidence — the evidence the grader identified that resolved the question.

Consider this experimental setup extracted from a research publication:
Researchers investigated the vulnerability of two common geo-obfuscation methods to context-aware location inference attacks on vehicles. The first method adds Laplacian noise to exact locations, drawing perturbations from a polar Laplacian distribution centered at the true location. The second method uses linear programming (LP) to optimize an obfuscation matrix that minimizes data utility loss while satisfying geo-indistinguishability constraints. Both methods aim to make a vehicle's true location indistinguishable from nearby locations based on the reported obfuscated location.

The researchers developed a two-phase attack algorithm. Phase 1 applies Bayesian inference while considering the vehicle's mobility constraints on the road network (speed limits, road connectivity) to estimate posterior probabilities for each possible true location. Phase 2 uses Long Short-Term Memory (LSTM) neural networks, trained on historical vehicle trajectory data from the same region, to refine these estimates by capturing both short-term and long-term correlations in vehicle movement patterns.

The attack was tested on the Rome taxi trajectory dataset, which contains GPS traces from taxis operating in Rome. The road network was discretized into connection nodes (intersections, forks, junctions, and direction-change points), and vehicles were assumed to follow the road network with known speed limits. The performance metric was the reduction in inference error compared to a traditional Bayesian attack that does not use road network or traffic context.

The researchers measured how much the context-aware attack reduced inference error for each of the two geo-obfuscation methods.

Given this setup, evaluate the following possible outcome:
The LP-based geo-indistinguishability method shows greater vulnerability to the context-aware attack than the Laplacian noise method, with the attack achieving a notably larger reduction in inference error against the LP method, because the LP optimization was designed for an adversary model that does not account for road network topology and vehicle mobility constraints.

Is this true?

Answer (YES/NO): NO